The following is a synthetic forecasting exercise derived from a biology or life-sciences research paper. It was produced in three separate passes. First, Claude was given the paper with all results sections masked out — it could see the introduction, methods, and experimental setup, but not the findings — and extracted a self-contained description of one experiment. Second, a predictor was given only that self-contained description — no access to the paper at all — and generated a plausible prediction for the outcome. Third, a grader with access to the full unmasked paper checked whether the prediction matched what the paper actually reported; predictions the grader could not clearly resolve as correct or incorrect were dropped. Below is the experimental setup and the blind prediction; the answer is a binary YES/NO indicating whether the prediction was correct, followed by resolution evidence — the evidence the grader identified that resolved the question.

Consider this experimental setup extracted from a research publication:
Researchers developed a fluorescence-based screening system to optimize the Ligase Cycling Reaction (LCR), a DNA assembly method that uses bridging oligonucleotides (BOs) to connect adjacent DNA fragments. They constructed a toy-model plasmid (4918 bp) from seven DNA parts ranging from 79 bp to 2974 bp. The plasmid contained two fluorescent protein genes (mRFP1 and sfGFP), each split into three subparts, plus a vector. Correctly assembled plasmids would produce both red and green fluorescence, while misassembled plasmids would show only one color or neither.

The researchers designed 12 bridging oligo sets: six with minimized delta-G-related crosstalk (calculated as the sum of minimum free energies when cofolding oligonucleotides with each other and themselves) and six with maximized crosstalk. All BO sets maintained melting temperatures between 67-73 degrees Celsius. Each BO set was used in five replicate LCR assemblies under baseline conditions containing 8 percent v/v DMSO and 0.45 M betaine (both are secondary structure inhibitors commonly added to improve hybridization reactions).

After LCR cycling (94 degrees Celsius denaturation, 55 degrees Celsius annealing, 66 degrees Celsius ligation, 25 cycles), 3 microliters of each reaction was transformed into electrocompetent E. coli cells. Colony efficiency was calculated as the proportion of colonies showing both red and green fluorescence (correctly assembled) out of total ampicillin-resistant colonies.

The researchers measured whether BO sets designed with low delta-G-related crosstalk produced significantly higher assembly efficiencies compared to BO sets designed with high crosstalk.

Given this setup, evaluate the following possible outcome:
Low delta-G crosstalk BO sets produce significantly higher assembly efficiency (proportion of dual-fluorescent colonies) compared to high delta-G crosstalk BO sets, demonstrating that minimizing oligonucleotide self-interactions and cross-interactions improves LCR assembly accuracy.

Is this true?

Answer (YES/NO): NO